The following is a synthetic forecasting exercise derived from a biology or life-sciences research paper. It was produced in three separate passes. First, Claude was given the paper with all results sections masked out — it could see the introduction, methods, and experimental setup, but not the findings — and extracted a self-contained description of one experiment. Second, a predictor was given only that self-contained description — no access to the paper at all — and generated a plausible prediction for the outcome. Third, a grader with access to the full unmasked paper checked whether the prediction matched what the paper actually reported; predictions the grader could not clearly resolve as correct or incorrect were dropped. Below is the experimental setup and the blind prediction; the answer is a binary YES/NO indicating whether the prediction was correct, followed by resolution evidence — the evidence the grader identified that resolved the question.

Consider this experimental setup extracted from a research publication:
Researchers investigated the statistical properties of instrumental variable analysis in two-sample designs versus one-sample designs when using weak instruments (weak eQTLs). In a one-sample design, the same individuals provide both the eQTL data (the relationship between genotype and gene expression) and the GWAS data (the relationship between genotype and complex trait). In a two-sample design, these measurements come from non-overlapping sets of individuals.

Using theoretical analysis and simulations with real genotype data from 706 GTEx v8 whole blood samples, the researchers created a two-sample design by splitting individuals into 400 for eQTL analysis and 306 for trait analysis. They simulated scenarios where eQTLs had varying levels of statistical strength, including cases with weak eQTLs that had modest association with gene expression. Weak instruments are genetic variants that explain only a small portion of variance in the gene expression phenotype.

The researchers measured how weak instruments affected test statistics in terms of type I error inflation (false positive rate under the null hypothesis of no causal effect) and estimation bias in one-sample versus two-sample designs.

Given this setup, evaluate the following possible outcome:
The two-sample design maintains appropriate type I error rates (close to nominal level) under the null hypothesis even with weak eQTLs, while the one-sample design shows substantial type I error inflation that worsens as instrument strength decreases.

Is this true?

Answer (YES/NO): YES